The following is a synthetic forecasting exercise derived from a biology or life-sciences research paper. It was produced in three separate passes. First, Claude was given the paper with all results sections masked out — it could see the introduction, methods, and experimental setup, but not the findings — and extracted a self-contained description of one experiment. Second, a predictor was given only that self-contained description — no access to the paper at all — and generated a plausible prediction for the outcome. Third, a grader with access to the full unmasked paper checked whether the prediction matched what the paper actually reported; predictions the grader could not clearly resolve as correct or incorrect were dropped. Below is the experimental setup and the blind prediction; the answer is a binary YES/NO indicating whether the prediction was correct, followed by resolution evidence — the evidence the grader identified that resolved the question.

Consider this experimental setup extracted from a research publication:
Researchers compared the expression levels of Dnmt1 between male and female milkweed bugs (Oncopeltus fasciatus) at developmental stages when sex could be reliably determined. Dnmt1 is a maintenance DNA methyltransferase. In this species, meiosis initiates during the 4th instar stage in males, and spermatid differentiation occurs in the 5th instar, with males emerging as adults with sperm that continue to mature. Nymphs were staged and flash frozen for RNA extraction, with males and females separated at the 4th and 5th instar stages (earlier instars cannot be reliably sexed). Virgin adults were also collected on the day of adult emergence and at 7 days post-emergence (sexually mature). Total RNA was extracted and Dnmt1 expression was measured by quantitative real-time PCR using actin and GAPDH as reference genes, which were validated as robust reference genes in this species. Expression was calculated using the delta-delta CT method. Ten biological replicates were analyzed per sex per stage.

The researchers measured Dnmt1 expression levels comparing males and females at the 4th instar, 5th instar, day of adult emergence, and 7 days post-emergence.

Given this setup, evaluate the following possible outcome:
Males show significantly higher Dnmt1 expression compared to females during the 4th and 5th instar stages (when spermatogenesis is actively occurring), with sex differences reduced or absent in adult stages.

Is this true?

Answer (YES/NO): NO